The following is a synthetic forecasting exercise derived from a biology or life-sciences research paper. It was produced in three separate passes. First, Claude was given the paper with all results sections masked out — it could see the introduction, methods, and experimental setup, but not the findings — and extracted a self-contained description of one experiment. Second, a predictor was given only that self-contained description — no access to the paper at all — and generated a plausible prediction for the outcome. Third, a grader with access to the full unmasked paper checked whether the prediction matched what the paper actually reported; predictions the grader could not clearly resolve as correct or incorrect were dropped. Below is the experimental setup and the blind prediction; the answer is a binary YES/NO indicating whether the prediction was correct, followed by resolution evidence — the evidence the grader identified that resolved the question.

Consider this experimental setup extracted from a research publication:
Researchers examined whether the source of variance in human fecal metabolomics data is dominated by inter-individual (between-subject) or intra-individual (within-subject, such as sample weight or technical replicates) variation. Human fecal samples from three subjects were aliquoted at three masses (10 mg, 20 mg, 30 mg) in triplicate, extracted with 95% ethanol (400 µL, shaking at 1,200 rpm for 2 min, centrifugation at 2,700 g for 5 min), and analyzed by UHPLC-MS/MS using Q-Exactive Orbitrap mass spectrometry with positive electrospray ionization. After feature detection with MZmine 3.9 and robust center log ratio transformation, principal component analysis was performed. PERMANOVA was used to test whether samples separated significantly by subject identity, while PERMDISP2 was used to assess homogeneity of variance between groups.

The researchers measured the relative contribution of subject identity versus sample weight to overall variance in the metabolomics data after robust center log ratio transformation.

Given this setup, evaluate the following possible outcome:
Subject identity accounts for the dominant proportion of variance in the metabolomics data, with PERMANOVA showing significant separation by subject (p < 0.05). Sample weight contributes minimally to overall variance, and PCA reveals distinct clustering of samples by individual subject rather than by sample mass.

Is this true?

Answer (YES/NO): YES